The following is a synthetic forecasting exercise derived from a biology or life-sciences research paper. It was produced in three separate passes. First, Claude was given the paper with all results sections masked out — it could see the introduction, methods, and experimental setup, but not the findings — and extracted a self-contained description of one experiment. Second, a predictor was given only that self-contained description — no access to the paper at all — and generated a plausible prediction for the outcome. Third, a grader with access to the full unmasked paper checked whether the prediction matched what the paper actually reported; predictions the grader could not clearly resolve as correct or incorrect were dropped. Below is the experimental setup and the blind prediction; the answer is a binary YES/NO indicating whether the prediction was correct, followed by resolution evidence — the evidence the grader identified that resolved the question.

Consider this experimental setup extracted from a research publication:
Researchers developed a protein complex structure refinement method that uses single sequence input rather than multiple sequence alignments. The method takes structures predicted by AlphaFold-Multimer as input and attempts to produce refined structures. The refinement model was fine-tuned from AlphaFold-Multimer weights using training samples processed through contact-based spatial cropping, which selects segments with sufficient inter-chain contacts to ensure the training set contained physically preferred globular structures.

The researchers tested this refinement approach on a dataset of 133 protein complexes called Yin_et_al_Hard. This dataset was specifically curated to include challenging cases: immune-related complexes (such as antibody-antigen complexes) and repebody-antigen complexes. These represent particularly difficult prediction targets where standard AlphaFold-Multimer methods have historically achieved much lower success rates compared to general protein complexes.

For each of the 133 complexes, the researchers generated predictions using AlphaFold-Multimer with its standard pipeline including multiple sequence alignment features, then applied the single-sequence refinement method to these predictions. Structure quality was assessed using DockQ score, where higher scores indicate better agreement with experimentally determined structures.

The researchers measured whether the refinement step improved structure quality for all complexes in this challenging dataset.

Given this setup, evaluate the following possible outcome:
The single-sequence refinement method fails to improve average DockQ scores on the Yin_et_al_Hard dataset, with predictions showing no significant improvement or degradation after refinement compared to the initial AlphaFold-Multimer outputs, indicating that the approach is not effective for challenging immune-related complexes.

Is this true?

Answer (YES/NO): NO